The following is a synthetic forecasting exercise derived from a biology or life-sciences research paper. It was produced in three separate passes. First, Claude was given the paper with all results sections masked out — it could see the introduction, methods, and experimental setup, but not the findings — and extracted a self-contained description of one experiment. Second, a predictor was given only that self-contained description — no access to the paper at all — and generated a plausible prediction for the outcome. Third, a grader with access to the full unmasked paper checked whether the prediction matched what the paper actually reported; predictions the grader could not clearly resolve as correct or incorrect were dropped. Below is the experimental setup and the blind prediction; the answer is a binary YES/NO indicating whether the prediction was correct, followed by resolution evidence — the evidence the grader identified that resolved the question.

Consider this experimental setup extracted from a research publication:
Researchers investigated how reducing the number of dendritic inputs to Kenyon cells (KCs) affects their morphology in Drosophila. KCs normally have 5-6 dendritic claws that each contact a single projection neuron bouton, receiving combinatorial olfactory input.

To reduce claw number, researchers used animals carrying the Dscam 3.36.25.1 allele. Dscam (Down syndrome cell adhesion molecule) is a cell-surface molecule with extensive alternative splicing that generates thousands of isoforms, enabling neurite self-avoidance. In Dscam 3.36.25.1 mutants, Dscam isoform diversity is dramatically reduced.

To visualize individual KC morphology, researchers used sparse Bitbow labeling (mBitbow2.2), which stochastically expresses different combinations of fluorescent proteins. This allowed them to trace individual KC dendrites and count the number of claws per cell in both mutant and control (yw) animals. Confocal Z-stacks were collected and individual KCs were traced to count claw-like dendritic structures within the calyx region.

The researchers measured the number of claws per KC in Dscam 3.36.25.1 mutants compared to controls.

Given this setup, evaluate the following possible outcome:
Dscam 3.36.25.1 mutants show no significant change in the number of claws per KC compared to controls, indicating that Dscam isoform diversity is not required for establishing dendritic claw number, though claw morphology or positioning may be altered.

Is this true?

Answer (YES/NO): NO